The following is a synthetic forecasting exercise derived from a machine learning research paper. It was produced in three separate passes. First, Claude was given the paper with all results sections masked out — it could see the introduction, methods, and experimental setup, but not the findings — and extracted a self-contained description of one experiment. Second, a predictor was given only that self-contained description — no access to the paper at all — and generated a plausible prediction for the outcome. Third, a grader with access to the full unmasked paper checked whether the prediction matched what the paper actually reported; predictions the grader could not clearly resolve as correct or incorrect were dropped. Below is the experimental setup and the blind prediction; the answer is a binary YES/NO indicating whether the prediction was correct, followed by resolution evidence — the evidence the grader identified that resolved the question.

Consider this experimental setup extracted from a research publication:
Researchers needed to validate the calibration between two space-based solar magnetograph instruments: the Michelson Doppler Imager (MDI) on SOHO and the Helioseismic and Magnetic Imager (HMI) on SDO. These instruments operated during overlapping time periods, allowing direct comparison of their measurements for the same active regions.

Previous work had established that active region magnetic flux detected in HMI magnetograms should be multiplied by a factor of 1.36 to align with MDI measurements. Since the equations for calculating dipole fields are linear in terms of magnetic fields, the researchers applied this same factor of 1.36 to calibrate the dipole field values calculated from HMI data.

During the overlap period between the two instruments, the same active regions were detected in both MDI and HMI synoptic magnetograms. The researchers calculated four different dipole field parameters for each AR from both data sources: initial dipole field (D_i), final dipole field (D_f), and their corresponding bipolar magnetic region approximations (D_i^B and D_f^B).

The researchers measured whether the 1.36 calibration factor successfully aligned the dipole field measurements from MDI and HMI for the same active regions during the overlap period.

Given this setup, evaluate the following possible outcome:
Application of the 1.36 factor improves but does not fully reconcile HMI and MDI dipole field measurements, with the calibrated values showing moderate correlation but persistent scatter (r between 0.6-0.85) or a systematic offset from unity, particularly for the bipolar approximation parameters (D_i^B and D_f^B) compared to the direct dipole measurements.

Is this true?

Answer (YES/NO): NO